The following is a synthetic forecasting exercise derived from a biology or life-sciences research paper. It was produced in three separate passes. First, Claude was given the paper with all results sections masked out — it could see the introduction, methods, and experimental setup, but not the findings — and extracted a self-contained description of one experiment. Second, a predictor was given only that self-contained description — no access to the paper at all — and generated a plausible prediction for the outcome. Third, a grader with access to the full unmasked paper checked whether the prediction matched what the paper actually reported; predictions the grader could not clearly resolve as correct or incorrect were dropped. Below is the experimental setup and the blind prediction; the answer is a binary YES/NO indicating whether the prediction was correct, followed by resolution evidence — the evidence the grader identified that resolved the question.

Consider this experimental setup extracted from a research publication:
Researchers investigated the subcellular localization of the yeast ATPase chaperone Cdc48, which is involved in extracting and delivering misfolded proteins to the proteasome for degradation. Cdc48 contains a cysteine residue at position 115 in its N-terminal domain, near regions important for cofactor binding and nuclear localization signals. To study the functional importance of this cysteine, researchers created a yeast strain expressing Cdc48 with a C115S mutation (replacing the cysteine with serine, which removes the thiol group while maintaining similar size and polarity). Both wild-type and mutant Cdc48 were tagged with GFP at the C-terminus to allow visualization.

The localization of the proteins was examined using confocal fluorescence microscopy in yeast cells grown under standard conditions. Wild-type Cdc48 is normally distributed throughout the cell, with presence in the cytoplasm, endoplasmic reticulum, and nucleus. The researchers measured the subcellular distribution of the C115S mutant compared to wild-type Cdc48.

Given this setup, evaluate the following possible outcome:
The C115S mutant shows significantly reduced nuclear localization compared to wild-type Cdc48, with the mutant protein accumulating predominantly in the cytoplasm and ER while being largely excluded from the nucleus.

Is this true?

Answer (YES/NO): NO